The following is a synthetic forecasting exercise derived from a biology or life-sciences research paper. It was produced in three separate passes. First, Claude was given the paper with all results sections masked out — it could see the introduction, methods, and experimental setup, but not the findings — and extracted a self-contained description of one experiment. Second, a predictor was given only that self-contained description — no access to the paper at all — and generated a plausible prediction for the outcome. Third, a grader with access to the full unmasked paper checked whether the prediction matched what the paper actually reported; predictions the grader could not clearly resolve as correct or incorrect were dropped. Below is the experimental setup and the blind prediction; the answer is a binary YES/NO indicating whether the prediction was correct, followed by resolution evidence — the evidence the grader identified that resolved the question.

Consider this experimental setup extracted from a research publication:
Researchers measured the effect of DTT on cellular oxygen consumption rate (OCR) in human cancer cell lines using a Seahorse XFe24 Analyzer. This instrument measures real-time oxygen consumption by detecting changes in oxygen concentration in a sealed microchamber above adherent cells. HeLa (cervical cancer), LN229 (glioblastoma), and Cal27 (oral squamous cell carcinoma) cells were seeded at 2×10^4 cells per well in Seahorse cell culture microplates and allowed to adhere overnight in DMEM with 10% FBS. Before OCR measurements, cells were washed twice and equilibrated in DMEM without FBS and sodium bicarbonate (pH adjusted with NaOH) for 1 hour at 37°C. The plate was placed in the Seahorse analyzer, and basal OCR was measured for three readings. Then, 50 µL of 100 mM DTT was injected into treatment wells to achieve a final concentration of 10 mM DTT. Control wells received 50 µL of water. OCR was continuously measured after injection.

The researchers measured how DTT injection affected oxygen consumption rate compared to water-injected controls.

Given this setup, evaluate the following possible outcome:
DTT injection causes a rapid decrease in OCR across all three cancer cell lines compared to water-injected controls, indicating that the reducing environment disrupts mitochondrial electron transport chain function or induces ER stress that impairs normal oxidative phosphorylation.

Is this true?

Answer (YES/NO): NO